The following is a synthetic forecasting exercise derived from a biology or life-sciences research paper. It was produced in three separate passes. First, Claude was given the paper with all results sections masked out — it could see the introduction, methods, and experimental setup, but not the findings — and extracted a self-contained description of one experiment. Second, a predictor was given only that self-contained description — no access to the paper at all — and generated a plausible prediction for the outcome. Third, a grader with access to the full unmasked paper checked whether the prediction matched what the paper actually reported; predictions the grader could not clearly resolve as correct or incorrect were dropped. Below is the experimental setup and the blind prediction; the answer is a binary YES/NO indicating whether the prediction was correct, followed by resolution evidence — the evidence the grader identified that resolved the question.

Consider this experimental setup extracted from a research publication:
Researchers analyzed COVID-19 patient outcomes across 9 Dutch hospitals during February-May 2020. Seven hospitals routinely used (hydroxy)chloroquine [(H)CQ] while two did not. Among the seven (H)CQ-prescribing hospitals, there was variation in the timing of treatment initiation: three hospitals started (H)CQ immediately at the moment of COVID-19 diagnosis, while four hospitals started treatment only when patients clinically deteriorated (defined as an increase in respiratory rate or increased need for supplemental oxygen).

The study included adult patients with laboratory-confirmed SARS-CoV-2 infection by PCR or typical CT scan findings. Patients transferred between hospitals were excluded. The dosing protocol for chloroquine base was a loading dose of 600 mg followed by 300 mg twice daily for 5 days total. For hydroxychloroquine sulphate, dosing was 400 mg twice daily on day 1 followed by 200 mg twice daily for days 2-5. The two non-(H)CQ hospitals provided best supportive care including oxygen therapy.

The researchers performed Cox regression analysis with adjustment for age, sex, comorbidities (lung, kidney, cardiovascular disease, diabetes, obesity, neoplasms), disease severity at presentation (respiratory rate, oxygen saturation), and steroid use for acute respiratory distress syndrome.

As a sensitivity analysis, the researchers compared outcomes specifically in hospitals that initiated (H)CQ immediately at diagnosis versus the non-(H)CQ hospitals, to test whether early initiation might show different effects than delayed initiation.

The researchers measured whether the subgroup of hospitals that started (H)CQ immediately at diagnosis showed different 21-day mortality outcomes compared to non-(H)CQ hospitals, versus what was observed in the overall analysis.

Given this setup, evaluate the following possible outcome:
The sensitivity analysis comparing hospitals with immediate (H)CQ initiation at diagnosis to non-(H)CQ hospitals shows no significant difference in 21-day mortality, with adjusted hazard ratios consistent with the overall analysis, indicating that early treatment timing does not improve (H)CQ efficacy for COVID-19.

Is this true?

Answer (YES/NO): YES